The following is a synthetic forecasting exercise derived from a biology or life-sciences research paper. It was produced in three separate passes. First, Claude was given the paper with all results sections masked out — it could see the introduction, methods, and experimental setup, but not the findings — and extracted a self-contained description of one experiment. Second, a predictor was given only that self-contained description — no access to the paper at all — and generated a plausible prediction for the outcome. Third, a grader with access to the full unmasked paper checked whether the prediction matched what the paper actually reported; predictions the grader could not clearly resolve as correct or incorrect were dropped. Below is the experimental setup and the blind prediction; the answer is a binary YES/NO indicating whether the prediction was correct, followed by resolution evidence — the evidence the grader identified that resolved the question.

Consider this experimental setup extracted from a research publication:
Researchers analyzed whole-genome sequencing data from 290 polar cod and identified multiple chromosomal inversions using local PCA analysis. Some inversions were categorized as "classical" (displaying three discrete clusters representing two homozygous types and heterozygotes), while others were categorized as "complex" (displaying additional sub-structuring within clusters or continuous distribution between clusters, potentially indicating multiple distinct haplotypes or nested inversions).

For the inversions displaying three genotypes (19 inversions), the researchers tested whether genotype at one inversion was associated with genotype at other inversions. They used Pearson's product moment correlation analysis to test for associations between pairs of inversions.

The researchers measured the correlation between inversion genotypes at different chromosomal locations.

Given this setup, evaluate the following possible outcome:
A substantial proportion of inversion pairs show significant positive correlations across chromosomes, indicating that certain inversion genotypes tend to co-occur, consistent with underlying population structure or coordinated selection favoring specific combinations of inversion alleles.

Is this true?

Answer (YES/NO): NO